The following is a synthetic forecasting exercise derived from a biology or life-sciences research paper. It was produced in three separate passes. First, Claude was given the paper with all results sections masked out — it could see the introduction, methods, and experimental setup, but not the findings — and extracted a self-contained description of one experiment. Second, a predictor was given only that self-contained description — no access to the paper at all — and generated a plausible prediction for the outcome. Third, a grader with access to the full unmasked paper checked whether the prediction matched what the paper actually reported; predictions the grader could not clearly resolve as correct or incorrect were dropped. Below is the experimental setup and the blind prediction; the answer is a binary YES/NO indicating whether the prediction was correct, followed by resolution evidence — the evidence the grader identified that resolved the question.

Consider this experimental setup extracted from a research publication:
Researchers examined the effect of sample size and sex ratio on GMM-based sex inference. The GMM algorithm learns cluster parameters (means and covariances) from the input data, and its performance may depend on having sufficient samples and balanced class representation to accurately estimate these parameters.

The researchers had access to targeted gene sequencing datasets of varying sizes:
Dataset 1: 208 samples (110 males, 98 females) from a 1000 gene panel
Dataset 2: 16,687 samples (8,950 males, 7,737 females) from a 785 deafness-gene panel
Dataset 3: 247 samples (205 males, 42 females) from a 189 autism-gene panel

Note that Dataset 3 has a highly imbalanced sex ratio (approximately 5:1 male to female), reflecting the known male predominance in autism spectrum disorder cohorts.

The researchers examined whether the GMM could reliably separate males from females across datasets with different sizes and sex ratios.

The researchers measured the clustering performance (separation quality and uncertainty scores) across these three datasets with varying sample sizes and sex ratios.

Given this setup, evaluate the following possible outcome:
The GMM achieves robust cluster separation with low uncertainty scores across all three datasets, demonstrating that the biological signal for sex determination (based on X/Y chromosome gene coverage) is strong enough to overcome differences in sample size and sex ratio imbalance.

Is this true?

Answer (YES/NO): NO